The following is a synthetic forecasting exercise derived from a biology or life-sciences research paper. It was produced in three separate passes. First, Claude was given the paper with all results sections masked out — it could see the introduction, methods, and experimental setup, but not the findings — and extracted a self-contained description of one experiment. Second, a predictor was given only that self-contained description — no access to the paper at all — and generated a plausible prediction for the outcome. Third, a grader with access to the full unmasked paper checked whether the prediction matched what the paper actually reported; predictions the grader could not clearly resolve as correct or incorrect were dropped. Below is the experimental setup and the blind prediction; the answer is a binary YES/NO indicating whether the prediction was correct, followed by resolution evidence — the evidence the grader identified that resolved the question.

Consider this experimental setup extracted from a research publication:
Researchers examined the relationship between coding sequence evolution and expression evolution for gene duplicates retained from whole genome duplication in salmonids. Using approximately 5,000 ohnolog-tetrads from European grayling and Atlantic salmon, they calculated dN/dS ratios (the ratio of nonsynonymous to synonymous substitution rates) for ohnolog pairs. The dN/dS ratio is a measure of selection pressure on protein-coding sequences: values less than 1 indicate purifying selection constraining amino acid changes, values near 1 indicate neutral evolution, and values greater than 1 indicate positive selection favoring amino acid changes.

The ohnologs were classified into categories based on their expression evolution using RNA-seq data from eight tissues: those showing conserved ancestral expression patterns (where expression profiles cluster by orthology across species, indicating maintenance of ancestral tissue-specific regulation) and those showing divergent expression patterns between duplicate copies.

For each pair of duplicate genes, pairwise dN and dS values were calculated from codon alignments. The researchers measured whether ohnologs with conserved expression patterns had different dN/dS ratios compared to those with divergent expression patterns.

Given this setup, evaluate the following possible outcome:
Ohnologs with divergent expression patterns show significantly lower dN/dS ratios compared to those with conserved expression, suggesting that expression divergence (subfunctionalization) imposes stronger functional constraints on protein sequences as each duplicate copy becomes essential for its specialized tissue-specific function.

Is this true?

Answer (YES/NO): NO